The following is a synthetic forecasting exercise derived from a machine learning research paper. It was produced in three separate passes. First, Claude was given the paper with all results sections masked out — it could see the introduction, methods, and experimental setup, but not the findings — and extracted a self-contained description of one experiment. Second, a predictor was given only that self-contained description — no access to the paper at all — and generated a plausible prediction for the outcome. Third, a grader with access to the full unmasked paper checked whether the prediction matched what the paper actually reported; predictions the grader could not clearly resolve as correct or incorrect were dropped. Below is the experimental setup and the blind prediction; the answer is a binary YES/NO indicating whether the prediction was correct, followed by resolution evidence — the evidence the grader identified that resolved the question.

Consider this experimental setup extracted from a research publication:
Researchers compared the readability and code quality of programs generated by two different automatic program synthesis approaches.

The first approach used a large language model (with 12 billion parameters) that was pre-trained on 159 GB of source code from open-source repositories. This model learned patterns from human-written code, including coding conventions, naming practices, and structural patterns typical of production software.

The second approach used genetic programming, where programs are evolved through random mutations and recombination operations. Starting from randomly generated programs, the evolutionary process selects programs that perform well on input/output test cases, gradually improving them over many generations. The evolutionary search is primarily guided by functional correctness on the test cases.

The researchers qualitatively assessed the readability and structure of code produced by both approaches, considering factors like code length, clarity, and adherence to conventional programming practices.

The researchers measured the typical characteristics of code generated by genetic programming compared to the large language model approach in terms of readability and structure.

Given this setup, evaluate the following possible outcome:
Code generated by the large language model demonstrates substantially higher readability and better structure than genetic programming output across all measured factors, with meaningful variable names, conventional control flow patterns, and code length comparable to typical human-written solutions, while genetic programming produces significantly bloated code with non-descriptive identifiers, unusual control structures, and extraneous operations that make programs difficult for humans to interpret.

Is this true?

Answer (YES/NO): NO